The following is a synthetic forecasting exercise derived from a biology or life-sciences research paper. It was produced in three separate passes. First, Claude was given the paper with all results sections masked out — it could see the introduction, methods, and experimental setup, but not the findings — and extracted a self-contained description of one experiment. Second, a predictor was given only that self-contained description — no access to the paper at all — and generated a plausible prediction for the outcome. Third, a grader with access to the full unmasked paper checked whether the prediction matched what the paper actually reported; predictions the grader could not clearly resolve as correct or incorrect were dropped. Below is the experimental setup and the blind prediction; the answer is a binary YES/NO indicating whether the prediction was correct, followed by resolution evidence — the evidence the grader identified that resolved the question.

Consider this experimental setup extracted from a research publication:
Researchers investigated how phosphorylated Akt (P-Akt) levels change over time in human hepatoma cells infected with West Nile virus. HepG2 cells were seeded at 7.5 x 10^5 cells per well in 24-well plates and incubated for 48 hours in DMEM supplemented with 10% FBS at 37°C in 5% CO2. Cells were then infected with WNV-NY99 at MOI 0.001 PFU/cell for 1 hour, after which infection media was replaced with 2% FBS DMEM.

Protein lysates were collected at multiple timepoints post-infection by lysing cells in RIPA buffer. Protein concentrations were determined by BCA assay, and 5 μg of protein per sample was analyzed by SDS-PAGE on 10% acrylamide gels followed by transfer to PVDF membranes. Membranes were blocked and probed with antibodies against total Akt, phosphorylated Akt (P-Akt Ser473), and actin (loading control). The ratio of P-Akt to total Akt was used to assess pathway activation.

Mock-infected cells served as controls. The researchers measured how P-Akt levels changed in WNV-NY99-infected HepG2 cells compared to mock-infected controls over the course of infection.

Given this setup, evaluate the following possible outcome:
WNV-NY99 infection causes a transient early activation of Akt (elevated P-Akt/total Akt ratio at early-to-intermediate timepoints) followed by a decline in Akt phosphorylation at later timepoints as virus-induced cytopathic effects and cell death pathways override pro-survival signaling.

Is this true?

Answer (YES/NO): YES